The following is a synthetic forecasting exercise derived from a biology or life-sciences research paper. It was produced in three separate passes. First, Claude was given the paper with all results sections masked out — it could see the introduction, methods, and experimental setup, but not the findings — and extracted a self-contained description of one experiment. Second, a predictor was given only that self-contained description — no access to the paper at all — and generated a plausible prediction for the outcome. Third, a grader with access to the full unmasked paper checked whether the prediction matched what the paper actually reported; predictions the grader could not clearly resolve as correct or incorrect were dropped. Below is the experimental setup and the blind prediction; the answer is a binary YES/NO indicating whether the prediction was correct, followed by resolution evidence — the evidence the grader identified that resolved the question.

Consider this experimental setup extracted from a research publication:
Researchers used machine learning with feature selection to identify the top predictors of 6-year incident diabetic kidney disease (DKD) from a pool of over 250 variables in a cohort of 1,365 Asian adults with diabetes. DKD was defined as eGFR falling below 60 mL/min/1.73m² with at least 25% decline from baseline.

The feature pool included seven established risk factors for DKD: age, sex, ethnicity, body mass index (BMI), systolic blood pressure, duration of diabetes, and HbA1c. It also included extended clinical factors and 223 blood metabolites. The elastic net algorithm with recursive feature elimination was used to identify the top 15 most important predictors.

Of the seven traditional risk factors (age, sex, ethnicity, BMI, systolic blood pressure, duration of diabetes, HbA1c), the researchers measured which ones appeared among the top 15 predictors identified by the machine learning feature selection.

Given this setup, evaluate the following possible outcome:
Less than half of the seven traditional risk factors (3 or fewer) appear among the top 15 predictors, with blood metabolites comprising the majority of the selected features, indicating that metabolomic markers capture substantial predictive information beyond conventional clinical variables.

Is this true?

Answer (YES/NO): NO